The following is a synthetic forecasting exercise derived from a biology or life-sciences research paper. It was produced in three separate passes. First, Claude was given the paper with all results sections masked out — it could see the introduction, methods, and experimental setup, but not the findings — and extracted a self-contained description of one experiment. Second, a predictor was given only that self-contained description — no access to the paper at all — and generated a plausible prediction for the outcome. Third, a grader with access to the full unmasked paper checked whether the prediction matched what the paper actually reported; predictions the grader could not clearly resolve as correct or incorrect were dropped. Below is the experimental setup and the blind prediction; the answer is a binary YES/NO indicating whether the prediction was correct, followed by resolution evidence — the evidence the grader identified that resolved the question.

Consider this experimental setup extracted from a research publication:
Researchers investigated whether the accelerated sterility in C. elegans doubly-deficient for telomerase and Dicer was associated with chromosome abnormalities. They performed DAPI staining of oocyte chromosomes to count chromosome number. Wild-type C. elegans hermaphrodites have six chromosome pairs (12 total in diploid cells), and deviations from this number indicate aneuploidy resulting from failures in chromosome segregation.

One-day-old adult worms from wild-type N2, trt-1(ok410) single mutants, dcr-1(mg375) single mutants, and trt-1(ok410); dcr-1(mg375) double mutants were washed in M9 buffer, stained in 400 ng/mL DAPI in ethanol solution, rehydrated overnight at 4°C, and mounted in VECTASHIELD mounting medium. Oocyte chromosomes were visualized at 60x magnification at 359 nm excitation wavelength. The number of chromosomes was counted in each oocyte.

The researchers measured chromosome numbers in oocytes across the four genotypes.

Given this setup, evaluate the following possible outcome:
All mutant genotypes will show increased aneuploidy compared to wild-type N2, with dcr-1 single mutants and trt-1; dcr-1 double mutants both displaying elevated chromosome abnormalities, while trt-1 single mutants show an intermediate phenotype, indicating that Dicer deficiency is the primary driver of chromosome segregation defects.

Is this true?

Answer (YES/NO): NO